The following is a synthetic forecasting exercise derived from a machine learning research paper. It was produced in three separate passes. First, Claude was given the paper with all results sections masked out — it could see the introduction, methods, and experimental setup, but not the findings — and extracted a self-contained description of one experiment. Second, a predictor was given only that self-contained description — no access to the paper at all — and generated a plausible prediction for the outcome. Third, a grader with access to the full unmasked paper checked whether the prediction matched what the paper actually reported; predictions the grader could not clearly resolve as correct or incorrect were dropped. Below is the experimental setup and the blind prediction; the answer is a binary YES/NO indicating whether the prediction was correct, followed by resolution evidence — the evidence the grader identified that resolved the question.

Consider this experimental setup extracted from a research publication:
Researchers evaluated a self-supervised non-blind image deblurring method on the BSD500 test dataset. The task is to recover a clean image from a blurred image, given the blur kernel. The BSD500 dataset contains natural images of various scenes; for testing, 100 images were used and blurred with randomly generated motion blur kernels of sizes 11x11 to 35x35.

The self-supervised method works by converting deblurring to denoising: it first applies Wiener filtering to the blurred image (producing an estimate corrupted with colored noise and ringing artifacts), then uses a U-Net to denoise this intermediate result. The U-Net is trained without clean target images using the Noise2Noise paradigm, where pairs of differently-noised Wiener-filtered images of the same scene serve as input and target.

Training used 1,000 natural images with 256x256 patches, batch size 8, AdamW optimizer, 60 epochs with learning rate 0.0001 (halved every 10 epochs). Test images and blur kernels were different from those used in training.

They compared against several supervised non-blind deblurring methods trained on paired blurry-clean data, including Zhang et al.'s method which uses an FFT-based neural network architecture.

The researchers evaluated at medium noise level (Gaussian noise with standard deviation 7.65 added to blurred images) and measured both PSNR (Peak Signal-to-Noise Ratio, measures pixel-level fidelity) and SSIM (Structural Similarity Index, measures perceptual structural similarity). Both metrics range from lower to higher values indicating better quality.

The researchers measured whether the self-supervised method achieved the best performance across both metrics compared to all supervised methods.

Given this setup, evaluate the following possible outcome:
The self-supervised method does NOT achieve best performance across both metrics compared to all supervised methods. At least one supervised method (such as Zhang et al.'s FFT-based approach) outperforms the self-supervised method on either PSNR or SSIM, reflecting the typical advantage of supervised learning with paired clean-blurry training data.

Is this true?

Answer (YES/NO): YES